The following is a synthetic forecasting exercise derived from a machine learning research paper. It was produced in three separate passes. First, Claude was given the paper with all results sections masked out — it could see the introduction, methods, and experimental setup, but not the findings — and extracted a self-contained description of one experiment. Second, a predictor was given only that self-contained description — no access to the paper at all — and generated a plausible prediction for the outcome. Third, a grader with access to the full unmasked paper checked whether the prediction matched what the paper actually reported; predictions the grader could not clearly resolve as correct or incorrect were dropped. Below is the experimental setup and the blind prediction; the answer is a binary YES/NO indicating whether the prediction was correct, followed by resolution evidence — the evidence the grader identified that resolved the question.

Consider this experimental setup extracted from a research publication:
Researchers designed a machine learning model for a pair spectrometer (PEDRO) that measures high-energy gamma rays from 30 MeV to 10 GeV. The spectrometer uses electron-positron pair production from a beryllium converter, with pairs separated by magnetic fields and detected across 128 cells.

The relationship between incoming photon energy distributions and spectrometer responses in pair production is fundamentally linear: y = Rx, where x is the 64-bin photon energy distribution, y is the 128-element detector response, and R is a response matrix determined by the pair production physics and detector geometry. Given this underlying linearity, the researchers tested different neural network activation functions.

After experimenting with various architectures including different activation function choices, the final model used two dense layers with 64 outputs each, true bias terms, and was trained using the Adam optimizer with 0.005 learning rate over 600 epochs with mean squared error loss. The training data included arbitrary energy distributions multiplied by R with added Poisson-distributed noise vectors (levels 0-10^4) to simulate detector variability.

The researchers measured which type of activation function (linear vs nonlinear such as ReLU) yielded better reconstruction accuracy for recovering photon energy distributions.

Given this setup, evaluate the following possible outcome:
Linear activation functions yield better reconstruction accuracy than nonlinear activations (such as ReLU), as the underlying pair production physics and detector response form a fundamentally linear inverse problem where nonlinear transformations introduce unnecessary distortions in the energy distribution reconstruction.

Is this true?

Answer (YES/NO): YES